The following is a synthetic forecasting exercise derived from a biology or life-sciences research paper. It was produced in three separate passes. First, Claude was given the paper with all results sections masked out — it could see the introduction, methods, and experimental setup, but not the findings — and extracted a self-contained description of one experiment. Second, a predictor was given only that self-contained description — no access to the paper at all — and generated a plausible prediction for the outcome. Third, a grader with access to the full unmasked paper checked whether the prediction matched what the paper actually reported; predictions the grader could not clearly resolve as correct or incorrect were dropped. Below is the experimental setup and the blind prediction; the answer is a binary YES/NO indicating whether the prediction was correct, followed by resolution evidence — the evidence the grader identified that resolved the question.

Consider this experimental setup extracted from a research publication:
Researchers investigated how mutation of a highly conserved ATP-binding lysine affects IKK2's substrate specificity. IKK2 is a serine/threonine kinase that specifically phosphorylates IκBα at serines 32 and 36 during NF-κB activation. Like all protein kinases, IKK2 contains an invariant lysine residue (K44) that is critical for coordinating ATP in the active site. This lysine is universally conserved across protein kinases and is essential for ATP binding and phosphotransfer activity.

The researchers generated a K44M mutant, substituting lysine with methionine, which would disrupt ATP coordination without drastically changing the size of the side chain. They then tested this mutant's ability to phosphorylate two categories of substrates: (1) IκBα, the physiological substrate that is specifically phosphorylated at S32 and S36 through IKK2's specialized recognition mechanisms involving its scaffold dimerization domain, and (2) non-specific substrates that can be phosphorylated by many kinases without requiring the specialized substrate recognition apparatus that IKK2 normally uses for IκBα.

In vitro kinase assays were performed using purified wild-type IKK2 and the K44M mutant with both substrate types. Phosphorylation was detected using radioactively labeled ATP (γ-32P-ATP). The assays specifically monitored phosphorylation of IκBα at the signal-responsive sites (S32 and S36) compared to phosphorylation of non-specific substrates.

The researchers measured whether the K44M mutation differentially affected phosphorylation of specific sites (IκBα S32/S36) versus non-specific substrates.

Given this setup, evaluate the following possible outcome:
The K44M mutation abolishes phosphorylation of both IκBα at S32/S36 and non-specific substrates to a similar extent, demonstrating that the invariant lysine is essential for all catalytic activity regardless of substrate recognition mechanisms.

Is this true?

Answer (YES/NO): NO